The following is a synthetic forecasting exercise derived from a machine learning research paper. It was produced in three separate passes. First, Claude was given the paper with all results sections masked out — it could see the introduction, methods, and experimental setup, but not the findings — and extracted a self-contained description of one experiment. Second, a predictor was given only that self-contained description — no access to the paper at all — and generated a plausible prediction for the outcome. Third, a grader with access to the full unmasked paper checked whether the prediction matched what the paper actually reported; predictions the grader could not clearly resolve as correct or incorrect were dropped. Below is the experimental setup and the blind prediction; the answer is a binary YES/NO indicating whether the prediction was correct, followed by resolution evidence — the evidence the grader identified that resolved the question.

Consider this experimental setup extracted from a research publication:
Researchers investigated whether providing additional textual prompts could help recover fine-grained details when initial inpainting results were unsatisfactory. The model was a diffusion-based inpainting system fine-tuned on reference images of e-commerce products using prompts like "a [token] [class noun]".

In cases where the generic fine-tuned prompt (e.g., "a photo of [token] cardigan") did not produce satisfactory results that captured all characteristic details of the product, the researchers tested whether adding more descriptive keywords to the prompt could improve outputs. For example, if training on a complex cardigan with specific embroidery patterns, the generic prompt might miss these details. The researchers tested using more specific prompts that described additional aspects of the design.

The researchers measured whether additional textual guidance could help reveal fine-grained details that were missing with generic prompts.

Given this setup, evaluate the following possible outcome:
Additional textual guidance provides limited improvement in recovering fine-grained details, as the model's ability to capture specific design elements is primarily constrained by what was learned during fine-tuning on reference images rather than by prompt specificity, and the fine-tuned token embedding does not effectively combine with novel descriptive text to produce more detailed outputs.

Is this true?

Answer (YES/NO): NO